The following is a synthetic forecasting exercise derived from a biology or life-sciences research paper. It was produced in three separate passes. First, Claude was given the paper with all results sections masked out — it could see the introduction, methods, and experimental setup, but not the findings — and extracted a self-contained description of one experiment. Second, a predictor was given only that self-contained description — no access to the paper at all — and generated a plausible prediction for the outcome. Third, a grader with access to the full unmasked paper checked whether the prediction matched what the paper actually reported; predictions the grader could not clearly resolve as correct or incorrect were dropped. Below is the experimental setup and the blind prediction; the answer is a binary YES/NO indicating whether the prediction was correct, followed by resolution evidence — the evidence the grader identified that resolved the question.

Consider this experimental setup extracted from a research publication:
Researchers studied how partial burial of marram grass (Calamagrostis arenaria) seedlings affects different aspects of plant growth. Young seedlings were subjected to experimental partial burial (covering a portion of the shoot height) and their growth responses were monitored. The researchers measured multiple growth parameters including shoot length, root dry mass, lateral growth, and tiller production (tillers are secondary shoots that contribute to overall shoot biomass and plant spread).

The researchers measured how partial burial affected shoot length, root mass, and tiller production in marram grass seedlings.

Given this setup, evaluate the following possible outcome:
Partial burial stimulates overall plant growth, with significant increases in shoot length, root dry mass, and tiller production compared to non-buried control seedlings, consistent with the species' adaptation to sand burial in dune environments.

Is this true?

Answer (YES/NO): NO